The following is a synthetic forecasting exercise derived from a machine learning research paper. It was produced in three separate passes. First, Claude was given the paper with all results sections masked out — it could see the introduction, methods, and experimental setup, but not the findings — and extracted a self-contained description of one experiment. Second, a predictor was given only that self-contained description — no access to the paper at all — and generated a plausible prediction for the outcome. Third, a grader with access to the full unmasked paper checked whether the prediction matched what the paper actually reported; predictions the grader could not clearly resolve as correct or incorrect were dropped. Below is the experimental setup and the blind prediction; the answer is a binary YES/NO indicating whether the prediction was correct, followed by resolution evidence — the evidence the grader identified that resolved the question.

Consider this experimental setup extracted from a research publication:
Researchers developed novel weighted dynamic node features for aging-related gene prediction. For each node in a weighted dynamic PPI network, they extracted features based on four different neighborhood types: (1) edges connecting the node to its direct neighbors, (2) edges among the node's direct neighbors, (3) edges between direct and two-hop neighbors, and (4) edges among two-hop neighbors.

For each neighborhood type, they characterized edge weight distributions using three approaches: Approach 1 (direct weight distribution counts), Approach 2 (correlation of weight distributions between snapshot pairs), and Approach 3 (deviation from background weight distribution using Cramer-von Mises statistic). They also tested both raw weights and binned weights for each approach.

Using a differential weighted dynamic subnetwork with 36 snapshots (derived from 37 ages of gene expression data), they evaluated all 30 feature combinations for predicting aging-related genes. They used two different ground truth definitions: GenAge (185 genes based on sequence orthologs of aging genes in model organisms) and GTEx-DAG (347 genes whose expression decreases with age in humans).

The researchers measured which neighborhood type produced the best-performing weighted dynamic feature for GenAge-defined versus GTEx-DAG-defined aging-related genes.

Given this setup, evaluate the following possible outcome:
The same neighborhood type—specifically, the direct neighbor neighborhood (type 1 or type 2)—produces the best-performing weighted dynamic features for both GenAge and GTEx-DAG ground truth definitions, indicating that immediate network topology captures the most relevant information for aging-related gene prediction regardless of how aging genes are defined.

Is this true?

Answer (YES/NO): NO